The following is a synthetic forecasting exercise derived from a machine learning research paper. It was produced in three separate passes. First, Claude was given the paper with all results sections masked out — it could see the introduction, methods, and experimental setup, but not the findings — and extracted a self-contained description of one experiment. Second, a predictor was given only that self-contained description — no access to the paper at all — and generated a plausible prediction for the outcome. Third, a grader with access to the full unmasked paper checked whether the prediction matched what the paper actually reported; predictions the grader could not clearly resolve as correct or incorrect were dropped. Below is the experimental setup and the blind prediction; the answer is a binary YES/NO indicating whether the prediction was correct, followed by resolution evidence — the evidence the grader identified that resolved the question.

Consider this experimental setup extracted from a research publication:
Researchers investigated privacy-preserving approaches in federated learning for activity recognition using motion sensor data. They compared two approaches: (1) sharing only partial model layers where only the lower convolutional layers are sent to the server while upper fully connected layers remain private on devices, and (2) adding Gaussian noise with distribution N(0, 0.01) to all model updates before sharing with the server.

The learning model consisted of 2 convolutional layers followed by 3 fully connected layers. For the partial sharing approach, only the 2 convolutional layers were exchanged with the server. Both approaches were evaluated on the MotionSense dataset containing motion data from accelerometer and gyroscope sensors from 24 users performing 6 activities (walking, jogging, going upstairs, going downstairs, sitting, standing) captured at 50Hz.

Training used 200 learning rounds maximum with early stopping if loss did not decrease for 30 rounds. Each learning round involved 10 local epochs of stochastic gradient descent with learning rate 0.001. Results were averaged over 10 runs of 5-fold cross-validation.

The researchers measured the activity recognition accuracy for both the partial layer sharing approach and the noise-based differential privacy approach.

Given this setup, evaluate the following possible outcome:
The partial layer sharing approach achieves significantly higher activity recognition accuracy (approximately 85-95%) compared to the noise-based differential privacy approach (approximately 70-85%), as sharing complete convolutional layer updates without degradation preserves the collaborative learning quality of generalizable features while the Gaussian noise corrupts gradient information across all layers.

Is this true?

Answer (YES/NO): YES